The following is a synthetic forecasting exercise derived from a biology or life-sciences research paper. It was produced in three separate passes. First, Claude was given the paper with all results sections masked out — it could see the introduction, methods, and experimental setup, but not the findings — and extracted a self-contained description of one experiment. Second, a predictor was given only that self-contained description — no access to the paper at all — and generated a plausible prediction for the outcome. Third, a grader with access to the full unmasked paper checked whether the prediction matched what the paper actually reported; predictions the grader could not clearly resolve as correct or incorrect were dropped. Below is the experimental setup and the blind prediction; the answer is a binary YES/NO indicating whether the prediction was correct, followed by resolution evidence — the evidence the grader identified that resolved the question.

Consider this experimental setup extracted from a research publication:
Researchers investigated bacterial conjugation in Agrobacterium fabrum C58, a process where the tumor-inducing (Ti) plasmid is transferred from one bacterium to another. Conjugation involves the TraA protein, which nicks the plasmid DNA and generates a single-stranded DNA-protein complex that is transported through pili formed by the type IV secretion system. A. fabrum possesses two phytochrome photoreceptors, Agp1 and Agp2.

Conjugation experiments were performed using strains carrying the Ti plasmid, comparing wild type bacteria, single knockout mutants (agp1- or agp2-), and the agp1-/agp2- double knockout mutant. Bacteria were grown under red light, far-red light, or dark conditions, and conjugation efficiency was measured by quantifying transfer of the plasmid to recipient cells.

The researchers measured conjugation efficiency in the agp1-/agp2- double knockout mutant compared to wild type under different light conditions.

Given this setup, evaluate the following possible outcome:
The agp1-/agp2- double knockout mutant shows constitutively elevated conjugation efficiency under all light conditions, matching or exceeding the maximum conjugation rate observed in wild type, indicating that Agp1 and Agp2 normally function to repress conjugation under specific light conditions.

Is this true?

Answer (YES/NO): NO